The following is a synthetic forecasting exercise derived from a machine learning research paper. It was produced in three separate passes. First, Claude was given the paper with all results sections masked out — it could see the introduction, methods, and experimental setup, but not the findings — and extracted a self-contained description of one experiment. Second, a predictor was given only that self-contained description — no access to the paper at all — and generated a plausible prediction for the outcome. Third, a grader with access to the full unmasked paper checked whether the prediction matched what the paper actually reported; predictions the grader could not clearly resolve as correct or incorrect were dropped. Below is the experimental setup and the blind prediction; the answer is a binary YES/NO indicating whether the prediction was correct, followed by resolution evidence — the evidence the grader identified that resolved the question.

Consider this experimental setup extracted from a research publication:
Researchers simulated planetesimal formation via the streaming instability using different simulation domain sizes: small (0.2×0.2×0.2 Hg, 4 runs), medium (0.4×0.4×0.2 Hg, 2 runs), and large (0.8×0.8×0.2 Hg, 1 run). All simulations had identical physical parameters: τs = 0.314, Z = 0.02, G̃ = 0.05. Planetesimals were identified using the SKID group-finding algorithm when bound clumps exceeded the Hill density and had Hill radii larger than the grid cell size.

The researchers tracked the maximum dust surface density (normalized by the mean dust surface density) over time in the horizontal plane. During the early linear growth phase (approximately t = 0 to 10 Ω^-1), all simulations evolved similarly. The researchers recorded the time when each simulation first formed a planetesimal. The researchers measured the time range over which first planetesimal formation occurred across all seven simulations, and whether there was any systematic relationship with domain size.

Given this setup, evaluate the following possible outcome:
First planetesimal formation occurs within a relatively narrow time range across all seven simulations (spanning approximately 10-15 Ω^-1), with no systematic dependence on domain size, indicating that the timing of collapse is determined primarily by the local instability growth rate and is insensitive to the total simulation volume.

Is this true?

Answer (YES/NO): NO